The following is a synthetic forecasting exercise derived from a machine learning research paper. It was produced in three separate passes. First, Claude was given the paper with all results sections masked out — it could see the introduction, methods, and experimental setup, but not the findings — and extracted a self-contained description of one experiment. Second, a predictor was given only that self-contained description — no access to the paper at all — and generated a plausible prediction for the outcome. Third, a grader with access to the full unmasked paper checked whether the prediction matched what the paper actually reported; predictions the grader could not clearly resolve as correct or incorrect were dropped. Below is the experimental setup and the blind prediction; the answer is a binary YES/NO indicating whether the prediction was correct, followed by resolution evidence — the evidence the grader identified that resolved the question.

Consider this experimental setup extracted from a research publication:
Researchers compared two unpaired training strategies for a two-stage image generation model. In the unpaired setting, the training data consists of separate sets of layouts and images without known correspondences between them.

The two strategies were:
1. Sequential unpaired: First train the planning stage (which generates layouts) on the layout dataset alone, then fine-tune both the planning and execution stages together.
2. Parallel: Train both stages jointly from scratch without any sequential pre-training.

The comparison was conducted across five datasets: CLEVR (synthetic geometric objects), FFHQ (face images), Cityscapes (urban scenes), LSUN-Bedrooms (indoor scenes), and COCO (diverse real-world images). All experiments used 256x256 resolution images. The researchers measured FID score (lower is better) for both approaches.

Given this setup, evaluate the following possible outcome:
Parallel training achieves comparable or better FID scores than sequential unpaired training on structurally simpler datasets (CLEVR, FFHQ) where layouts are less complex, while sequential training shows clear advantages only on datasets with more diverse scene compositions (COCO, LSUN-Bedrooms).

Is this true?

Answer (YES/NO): NO